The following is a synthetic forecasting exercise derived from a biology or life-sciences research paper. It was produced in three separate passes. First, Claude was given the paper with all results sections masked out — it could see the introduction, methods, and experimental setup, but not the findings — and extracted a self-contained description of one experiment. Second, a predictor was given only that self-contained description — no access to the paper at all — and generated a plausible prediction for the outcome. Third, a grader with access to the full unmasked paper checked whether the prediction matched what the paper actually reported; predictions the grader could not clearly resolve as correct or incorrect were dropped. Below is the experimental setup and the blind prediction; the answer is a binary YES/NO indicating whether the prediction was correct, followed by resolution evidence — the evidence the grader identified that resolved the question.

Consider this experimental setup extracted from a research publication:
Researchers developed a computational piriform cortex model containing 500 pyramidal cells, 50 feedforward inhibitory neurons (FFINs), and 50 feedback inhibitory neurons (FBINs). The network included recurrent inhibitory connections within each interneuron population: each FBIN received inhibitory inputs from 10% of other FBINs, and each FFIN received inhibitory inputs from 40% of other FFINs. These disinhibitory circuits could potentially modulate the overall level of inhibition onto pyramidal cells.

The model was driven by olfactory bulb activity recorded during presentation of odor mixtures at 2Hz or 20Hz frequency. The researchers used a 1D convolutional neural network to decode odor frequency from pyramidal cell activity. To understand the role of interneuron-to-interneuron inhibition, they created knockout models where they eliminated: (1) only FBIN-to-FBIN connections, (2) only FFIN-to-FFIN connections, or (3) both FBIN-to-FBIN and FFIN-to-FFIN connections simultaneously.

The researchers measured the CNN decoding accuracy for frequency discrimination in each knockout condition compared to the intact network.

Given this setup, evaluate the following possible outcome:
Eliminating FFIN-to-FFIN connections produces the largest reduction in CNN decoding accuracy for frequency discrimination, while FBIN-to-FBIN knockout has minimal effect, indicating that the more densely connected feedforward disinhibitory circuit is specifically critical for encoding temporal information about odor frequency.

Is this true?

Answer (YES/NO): NO